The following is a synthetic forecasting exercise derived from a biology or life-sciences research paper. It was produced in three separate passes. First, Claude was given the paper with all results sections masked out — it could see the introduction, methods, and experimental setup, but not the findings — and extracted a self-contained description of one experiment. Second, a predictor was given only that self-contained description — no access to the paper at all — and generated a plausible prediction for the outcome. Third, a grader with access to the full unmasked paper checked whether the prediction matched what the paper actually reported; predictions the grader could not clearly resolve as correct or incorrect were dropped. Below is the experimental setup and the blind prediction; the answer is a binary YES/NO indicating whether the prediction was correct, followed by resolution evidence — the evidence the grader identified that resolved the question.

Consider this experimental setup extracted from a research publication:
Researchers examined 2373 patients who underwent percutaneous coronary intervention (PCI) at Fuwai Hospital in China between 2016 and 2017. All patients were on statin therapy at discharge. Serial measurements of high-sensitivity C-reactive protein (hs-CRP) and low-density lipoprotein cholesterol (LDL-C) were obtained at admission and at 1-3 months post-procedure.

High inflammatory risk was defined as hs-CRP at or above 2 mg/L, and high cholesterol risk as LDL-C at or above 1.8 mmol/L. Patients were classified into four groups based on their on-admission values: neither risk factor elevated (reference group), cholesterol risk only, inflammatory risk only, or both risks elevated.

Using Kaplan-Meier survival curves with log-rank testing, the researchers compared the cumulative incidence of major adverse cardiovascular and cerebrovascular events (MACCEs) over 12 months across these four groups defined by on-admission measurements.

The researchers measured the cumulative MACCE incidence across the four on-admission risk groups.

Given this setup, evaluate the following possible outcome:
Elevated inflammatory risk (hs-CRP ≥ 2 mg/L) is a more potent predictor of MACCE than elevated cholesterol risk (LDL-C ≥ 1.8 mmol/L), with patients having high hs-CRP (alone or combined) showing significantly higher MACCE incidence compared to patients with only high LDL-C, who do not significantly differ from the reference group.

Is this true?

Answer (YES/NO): NO